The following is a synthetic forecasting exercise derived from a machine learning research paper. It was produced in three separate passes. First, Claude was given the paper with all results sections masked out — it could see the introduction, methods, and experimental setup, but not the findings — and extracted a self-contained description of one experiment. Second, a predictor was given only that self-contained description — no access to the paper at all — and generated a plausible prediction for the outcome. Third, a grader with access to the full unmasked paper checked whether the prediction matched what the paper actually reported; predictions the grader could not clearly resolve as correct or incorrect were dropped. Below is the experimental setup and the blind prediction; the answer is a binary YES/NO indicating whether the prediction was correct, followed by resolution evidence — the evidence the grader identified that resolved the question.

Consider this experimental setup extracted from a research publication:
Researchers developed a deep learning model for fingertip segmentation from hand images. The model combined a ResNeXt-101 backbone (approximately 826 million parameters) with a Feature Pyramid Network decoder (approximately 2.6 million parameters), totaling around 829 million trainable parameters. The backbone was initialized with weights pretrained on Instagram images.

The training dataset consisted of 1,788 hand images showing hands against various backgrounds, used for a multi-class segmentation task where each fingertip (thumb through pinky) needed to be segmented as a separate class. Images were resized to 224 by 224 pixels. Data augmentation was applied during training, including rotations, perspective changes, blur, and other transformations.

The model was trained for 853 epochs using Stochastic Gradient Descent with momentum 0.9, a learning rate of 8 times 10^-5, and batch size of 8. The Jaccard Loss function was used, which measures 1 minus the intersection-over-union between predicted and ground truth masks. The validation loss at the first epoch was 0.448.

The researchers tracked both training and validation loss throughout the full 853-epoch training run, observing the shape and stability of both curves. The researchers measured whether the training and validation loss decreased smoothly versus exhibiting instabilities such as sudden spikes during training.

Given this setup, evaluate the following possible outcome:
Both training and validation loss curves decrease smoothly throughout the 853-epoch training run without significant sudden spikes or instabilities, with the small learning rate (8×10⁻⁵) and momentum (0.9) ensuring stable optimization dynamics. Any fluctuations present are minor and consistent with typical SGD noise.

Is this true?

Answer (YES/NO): NO